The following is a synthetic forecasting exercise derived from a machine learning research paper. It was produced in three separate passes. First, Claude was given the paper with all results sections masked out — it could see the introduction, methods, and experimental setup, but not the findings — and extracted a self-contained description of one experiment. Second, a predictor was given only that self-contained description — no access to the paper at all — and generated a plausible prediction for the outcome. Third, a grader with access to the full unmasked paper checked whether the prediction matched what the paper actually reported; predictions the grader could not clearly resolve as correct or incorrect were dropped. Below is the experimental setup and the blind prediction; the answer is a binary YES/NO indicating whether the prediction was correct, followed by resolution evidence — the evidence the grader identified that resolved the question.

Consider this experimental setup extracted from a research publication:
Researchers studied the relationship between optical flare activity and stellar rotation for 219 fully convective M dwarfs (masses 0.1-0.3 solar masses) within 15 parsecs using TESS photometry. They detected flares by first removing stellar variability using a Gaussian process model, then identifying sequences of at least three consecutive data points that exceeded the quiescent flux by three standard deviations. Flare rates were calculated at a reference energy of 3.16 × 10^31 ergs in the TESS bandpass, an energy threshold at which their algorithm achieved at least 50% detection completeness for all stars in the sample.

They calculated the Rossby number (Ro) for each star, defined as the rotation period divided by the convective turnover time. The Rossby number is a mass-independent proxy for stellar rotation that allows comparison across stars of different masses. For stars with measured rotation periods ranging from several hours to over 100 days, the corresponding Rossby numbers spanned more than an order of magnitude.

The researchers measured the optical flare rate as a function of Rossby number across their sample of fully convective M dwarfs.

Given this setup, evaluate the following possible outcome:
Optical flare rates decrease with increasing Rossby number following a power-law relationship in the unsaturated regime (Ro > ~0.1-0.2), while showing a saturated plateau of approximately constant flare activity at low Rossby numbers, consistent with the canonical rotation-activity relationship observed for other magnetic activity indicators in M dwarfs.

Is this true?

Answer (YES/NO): NO